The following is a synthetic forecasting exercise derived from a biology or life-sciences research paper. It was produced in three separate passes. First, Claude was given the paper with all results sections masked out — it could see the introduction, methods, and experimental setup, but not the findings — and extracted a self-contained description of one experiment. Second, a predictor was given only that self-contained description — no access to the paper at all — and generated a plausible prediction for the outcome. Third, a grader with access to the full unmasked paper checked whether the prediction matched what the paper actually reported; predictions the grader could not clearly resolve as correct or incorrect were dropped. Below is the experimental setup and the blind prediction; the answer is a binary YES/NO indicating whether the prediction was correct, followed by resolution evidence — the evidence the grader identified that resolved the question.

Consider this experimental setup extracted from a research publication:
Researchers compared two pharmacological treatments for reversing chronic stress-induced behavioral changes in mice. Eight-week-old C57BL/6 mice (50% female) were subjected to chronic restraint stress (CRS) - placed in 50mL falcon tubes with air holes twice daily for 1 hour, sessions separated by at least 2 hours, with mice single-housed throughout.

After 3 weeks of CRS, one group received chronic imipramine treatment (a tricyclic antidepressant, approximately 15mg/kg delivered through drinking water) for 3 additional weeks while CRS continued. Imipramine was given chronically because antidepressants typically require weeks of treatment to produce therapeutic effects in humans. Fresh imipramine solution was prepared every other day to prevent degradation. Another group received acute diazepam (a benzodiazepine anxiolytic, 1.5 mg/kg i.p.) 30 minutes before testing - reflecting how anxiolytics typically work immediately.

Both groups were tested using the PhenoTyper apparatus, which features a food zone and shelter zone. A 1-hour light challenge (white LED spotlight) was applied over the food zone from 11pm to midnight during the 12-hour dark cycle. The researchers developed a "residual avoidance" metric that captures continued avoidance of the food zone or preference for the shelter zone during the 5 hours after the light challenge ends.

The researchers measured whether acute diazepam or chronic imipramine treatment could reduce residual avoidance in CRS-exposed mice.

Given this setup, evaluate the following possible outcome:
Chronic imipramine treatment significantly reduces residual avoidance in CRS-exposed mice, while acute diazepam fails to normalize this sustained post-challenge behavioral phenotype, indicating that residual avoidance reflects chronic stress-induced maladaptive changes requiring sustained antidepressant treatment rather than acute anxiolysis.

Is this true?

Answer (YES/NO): YES